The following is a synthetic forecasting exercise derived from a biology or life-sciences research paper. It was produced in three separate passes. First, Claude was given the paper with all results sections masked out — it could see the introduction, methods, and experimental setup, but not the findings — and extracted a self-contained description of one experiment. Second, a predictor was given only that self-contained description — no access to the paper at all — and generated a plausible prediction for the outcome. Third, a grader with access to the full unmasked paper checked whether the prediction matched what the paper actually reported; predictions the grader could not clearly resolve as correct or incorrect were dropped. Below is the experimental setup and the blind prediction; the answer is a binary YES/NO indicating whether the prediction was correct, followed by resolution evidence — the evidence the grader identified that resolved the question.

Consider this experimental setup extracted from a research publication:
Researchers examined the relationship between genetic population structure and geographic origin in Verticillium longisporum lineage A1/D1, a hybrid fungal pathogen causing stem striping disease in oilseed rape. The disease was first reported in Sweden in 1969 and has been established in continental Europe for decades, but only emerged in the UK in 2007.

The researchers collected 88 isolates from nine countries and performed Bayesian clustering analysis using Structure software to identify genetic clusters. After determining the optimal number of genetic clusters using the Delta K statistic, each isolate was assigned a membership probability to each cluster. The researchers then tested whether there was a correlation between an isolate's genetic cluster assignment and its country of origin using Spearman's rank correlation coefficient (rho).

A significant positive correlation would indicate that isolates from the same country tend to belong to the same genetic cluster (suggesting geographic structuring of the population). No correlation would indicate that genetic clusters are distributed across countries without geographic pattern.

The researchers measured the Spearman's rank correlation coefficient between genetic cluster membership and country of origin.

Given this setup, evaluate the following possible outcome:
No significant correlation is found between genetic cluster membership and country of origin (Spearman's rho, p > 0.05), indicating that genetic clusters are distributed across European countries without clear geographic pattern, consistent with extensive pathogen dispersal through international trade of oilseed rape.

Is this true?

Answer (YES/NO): NO